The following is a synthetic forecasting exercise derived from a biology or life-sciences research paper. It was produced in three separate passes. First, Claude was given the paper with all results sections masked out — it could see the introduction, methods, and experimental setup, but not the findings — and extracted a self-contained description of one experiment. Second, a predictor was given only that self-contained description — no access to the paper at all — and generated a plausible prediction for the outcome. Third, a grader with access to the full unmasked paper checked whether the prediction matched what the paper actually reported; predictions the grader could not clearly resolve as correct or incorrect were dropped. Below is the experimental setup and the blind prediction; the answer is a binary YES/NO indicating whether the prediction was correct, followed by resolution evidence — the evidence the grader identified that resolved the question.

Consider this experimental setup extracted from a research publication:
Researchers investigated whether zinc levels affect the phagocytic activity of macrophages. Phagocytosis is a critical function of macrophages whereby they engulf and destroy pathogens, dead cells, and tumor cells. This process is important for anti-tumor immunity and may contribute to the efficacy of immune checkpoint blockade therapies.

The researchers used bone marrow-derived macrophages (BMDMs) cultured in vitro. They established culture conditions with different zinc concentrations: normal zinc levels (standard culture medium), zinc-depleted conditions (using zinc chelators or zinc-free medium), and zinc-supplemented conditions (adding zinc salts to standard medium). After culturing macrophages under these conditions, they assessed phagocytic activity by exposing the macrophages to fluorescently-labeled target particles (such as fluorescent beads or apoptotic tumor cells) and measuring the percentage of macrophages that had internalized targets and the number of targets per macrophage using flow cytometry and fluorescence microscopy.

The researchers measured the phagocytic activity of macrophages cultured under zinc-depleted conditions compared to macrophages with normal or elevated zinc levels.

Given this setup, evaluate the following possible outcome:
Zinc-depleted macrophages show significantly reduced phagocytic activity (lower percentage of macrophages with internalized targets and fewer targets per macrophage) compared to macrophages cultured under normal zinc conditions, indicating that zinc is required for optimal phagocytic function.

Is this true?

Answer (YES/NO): YES